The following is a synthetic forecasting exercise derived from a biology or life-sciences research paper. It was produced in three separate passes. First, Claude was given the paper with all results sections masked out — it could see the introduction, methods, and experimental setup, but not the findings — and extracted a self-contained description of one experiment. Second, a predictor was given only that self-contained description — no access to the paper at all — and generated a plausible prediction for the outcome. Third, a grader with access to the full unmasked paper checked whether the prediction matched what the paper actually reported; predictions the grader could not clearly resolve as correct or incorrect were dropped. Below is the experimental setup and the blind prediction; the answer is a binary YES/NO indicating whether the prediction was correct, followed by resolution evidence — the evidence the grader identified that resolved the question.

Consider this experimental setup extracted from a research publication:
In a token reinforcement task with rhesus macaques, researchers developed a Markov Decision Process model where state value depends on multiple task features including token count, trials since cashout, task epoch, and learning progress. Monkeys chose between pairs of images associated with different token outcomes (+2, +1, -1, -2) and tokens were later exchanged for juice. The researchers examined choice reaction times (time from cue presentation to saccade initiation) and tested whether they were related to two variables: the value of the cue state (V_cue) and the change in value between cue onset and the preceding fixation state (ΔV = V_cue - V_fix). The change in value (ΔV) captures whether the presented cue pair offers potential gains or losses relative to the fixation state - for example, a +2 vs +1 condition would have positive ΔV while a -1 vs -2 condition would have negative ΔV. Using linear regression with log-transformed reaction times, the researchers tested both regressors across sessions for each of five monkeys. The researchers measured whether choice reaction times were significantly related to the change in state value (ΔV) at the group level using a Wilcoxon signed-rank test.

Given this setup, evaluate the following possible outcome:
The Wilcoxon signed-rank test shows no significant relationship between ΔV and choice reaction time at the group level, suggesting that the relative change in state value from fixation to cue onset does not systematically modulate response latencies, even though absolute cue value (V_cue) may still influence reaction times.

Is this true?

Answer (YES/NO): NO